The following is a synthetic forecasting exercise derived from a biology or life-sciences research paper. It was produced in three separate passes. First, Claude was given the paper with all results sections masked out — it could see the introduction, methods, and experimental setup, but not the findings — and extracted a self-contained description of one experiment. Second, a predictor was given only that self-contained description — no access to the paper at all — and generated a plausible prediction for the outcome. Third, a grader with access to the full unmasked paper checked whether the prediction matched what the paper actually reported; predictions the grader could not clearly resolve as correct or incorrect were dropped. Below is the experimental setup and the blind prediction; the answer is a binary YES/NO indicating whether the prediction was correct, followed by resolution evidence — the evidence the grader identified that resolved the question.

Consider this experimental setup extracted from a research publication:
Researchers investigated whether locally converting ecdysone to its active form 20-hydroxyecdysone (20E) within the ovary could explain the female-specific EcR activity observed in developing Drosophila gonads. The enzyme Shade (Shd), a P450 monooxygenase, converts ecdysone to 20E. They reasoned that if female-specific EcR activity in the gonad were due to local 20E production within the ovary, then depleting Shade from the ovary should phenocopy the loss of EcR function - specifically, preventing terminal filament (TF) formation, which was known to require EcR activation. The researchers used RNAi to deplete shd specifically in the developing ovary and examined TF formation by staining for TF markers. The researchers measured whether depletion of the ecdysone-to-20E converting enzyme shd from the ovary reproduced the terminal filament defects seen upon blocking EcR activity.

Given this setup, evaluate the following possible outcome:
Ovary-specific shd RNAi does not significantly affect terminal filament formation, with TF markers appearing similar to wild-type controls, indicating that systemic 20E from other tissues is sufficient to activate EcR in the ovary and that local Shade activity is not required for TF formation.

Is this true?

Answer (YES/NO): YES